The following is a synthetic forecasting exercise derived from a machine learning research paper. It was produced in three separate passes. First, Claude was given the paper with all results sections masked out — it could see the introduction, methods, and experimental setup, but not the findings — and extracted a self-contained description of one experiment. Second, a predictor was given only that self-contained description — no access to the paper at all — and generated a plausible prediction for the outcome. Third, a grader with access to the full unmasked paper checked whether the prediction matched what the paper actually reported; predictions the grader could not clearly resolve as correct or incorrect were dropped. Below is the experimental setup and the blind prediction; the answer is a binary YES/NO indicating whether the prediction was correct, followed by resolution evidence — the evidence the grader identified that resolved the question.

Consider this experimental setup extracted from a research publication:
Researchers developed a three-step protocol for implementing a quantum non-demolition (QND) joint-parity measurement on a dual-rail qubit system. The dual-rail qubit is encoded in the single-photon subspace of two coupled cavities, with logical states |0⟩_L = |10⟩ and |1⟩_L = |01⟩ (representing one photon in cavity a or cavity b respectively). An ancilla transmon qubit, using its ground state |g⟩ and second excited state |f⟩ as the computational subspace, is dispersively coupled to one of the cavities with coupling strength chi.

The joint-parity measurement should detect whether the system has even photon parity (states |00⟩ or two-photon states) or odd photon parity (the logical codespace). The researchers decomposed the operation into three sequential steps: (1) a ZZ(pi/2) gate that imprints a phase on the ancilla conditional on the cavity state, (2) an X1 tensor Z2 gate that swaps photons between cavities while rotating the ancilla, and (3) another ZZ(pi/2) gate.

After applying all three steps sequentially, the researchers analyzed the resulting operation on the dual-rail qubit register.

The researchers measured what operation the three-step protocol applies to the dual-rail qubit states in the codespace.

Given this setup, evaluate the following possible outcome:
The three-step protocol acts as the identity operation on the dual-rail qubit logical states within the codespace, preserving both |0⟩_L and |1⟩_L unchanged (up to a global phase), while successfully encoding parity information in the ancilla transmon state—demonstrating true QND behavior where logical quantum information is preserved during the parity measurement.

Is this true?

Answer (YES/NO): NO